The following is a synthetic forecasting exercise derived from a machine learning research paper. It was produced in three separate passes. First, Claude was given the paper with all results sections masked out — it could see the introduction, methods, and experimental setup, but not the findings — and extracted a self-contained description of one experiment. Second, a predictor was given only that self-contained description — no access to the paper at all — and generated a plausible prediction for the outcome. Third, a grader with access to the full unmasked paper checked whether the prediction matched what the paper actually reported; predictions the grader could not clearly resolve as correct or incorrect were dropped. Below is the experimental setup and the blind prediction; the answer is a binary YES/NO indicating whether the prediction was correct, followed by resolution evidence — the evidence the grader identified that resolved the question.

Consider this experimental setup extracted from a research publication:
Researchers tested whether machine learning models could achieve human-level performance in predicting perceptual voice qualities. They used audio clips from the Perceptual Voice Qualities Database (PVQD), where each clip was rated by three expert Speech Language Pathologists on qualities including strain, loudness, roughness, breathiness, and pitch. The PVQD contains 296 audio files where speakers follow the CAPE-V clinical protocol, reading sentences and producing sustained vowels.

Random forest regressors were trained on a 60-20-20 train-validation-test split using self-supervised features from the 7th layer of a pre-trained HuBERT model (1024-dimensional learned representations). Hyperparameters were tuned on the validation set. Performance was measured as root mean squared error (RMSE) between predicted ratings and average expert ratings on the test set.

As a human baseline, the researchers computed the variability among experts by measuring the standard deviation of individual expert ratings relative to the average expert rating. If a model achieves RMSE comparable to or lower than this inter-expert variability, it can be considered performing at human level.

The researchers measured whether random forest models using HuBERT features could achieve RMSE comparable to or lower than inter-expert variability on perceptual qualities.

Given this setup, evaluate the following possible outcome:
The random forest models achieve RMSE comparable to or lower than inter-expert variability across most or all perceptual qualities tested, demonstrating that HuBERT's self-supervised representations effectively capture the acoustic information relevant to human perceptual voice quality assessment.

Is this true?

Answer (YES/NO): YES